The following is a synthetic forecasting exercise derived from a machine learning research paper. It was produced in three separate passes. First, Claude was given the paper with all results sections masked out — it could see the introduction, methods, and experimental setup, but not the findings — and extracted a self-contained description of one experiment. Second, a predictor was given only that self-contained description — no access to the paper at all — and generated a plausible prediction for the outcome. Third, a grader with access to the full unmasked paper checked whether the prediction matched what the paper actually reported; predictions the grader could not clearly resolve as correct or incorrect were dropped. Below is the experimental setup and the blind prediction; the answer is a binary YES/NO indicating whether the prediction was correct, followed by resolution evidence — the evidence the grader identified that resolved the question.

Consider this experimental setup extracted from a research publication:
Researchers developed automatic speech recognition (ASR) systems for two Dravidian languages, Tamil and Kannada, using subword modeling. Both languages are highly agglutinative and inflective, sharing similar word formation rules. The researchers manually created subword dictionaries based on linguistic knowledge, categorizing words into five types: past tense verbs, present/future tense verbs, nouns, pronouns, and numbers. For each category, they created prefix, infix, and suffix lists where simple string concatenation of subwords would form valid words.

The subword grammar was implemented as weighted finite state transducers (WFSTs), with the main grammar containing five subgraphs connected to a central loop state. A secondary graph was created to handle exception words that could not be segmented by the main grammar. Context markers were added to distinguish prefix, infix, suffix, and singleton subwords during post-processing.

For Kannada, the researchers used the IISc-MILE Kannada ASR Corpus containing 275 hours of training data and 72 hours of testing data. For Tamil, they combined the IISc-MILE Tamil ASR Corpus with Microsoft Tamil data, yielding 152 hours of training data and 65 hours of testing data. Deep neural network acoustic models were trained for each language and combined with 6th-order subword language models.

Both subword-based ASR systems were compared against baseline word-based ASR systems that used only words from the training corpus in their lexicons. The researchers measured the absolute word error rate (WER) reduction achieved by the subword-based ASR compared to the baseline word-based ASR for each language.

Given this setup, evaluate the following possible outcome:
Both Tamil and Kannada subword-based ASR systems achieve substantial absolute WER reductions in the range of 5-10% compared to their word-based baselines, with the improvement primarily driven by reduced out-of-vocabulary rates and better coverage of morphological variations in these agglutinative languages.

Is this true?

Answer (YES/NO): NO